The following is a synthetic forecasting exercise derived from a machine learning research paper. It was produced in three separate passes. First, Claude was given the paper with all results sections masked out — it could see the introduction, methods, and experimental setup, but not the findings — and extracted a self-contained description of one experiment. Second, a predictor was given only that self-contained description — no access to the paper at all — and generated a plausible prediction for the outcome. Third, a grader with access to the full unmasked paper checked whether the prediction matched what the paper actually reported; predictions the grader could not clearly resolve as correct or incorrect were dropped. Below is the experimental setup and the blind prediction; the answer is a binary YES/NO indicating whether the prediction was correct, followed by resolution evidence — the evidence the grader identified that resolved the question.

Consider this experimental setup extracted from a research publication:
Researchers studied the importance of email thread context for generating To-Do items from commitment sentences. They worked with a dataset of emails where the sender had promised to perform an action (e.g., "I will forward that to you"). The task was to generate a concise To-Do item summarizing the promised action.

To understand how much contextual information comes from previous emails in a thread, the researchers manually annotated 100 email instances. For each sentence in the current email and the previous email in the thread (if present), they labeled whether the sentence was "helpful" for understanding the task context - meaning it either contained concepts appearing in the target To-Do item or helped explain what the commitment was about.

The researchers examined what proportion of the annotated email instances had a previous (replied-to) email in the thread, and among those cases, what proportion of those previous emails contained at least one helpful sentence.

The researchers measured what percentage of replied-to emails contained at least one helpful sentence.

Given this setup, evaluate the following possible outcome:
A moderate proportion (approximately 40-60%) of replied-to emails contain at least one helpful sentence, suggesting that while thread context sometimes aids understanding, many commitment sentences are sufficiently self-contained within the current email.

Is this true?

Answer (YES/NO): NO